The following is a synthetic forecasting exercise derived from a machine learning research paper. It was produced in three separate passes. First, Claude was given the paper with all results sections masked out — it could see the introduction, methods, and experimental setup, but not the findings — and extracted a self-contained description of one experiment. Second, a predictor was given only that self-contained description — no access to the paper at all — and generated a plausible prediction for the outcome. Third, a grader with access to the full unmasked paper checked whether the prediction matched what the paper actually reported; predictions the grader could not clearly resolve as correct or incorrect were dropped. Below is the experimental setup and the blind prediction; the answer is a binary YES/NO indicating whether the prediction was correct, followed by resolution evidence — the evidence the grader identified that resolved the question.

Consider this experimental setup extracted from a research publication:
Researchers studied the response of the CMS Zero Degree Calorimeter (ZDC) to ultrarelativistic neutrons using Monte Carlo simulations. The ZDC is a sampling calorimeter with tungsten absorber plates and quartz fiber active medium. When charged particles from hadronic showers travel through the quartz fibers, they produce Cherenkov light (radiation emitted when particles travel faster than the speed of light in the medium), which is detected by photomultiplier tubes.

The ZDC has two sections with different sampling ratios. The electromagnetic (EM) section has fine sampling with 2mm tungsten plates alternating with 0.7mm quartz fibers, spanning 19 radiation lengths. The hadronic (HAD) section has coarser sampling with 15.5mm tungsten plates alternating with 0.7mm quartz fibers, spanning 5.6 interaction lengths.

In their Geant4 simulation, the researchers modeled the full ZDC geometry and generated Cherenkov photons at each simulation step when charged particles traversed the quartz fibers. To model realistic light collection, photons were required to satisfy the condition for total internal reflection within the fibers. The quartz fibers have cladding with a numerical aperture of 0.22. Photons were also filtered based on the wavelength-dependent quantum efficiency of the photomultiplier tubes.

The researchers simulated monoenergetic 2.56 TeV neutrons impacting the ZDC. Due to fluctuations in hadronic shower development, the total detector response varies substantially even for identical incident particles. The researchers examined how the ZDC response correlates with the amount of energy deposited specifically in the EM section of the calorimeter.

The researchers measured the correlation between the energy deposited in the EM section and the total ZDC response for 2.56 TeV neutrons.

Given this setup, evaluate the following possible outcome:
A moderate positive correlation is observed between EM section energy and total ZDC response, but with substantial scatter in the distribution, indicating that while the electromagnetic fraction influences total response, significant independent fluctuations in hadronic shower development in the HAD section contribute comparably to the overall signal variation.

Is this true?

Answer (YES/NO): NO